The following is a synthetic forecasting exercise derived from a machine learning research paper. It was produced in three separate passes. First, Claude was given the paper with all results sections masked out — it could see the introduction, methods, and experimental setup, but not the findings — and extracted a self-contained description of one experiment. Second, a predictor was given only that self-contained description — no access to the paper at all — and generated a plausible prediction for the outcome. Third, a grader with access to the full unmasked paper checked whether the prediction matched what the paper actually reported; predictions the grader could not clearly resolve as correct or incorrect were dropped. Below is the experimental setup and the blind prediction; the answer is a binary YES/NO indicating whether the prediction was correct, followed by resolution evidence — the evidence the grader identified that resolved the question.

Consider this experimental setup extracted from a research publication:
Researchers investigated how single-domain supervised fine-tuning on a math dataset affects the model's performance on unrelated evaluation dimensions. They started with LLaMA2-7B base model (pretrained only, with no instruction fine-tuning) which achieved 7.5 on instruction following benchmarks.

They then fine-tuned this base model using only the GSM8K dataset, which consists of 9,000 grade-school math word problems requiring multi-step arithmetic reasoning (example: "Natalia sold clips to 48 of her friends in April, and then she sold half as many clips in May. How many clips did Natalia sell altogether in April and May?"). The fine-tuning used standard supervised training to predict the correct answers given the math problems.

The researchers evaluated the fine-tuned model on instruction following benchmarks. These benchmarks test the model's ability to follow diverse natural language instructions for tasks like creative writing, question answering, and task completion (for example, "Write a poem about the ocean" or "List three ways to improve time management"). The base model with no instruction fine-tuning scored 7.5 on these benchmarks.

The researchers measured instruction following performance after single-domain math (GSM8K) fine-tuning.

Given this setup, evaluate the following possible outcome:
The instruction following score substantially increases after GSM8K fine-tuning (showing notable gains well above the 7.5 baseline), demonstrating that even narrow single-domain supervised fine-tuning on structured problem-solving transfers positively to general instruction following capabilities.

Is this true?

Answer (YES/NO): YES